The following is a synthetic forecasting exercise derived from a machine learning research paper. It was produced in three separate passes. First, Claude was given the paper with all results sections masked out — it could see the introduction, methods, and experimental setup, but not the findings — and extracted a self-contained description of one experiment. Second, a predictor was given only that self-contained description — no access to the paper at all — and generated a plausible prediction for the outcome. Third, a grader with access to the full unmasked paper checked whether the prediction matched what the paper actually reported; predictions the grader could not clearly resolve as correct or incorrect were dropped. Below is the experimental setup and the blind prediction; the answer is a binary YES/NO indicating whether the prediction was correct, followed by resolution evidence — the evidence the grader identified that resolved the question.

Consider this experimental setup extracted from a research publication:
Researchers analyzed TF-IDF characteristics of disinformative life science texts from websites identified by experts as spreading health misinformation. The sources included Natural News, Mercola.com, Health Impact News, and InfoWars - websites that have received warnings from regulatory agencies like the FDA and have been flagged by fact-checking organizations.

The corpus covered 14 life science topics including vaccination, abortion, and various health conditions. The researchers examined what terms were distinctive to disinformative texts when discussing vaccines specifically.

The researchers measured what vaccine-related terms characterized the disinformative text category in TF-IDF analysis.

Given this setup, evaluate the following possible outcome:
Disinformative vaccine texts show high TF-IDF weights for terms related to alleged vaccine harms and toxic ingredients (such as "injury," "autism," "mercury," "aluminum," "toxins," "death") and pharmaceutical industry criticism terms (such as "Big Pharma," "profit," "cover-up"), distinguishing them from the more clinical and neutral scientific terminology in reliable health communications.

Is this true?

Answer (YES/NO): NO